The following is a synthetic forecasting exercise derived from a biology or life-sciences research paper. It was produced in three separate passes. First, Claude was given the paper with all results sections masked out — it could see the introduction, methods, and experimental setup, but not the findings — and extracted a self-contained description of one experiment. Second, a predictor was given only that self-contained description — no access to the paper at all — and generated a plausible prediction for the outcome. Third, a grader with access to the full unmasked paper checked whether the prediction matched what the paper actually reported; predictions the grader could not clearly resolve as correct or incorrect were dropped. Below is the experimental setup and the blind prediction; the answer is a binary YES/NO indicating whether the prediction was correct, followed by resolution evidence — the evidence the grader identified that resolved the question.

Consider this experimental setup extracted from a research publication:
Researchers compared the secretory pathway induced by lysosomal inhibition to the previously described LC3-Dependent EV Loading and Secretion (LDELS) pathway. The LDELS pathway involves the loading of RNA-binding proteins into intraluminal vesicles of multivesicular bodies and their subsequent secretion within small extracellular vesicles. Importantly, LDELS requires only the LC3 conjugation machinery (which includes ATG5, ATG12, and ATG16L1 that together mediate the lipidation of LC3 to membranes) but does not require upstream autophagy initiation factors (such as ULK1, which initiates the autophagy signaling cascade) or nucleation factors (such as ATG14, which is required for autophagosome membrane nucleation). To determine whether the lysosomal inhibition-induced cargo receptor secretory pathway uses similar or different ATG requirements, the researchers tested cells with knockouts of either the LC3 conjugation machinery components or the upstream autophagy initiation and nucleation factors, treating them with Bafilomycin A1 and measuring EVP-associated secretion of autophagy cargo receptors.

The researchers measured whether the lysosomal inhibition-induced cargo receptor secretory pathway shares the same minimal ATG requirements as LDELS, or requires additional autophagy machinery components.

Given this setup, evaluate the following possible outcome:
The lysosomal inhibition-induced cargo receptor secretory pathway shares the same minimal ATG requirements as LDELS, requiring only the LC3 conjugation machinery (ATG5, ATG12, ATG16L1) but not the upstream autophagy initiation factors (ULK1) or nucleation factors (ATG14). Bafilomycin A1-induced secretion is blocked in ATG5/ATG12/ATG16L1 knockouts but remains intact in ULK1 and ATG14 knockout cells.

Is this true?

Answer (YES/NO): NO